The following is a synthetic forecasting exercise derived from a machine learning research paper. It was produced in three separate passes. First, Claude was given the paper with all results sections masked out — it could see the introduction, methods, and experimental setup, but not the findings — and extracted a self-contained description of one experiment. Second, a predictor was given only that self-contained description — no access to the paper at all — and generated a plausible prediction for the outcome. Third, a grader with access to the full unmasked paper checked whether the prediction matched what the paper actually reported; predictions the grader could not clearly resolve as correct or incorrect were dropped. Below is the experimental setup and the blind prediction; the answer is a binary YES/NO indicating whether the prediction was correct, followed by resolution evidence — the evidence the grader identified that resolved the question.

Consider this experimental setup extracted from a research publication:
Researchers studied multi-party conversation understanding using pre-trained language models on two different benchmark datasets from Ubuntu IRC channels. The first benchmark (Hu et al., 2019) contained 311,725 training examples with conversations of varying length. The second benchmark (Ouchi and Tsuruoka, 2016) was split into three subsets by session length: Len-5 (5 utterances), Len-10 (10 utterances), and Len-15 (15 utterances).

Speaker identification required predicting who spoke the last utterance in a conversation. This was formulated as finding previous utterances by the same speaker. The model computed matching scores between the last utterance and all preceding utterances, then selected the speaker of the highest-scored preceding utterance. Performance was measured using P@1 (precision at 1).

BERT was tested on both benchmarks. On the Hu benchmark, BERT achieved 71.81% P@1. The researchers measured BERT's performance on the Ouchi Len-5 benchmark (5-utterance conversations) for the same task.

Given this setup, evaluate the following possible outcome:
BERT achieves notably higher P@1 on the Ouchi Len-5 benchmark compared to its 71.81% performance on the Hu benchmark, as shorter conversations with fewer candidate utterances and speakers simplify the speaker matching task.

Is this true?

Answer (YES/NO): NO